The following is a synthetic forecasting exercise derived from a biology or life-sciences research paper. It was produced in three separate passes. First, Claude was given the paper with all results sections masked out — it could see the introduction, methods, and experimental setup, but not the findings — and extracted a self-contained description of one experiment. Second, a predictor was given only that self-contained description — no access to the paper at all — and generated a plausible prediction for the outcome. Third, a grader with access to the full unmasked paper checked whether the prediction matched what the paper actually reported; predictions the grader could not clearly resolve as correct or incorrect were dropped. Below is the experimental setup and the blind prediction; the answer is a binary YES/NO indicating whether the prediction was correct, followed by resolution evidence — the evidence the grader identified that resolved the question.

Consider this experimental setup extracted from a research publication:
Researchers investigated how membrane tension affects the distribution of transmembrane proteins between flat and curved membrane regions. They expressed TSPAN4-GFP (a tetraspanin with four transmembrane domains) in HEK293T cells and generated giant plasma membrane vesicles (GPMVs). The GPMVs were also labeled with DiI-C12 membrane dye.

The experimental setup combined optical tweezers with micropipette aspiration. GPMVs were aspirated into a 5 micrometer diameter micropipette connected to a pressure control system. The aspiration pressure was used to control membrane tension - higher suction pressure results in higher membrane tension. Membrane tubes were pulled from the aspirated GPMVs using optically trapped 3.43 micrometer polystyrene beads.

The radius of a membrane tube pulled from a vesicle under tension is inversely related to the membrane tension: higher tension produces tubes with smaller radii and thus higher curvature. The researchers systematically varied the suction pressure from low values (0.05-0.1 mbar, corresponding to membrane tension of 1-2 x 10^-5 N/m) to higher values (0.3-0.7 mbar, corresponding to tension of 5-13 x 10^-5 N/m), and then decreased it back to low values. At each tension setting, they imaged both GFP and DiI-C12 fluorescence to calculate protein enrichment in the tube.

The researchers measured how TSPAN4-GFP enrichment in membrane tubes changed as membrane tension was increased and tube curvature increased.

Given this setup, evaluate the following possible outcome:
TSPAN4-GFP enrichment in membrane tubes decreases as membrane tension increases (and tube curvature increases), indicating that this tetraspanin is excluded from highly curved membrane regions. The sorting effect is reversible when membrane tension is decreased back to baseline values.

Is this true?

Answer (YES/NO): NO